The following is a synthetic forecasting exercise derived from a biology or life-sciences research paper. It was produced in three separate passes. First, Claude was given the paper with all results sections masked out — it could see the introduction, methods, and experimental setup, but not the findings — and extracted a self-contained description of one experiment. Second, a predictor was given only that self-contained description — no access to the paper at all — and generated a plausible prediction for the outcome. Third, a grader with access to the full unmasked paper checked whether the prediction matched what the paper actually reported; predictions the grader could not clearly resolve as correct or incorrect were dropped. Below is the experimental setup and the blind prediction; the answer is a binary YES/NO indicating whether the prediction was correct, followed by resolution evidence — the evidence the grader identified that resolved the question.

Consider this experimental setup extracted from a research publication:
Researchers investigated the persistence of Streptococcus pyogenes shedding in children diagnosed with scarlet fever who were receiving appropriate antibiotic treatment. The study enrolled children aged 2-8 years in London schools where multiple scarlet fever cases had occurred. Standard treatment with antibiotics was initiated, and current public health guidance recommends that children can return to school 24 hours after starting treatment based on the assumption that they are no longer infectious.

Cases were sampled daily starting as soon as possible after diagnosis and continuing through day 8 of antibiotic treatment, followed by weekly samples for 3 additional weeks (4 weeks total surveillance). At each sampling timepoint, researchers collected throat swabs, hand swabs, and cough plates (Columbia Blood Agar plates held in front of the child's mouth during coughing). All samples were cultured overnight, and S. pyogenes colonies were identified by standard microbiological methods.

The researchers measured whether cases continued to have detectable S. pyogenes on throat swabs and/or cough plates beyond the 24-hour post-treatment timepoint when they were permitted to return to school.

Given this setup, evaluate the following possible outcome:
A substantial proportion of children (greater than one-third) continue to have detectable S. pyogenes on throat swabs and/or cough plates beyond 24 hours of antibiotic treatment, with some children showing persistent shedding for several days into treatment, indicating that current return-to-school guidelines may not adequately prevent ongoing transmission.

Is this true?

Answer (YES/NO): NO